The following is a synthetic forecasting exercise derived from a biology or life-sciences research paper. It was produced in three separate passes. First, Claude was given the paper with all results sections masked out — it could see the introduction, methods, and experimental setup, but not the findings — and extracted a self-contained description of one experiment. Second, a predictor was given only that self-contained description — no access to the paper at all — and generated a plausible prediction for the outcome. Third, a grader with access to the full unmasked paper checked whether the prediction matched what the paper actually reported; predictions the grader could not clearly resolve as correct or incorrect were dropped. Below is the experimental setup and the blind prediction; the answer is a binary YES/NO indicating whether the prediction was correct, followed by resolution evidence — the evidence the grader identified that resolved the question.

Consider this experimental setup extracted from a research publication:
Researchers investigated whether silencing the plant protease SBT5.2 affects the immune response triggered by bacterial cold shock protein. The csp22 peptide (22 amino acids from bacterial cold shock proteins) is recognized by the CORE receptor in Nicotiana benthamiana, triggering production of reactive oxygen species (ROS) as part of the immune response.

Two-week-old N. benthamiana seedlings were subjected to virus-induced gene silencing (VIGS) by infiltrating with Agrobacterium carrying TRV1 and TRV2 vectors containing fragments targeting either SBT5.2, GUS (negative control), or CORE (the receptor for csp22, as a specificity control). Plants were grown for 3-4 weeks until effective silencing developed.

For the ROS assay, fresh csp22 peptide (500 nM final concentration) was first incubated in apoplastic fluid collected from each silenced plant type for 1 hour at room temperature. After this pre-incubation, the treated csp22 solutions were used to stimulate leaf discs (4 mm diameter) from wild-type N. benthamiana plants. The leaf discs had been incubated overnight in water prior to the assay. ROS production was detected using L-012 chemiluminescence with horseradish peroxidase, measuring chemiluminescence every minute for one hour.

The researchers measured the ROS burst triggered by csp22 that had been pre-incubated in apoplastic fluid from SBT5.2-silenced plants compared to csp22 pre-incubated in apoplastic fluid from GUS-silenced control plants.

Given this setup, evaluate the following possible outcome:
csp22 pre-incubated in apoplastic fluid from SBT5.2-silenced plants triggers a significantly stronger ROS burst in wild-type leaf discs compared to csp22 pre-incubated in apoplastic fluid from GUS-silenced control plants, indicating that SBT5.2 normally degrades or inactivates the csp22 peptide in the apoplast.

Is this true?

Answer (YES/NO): YES